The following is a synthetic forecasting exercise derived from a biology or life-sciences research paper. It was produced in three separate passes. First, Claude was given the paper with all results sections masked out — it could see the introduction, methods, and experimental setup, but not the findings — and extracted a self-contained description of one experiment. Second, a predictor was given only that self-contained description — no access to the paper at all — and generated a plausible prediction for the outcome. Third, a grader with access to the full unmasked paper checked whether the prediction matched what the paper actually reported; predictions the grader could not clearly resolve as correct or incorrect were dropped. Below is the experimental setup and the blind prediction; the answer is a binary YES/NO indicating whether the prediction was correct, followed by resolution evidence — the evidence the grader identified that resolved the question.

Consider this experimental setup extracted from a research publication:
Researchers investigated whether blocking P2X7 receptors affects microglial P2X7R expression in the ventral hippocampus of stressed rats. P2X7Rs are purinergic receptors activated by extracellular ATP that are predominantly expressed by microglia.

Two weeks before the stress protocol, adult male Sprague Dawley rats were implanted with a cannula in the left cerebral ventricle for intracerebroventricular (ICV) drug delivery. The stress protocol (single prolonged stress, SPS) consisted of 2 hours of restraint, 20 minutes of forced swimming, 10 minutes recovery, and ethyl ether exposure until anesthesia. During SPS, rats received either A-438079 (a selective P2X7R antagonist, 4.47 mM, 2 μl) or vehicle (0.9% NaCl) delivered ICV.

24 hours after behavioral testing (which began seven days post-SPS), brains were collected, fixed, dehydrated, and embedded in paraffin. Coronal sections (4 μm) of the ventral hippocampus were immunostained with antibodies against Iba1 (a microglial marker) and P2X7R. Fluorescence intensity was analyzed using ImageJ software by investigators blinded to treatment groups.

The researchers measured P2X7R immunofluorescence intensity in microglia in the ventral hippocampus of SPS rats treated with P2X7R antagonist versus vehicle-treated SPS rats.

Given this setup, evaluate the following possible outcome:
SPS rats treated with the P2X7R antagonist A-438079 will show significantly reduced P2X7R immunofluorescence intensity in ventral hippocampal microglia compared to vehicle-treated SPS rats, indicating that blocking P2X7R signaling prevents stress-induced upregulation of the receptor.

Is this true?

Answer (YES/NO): YES